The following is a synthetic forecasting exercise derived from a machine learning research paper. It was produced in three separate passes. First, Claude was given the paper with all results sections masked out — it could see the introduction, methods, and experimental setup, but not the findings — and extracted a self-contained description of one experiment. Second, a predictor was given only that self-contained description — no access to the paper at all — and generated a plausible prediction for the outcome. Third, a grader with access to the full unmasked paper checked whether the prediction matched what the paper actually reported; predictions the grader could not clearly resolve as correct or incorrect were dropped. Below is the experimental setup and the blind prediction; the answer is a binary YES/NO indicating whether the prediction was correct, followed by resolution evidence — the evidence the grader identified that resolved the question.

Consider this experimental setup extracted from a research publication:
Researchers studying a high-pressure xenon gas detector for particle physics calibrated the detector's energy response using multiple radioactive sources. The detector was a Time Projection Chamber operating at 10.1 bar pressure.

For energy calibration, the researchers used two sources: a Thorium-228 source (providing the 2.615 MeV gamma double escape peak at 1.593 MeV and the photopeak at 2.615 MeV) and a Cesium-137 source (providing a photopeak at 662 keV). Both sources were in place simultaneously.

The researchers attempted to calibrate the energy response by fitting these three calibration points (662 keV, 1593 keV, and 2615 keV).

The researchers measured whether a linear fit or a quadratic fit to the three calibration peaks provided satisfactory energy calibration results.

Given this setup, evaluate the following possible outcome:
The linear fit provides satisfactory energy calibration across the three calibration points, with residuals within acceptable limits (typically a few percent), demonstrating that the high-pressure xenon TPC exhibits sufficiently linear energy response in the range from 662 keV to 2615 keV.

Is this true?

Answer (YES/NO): NO